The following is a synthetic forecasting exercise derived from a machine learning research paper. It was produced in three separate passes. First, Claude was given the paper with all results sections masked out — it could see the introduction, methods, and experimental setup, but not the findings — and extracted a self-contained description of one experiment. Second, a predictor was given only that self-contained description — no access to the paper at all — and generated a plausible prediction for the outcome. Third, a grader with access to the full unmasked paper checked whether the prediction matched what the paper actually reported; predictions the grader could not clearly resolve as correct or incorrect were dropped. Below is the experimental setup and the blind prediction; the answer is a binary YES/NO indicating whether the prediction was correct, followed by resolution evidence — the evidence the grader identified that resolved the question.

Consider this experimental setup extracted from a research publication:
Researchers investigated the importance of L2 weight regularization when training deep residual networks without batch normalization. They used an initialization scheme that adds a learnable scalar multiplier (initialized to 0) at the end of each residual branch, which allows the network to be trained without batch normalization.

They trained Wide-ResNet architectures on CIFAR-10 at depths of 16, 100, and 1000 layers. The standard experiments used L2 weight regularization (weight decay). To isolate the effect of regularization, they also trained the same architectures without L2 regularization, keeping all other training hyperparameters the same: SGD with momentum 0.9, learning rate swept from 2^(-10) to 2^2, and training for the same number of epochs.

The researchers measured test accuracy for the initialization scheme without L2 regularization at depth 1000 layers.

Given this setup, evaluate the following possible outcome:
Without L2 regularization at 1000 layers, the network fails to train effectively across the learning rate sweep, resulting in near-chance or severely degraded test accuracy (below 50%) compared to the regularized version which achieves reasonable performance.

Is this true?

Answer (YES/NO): NO